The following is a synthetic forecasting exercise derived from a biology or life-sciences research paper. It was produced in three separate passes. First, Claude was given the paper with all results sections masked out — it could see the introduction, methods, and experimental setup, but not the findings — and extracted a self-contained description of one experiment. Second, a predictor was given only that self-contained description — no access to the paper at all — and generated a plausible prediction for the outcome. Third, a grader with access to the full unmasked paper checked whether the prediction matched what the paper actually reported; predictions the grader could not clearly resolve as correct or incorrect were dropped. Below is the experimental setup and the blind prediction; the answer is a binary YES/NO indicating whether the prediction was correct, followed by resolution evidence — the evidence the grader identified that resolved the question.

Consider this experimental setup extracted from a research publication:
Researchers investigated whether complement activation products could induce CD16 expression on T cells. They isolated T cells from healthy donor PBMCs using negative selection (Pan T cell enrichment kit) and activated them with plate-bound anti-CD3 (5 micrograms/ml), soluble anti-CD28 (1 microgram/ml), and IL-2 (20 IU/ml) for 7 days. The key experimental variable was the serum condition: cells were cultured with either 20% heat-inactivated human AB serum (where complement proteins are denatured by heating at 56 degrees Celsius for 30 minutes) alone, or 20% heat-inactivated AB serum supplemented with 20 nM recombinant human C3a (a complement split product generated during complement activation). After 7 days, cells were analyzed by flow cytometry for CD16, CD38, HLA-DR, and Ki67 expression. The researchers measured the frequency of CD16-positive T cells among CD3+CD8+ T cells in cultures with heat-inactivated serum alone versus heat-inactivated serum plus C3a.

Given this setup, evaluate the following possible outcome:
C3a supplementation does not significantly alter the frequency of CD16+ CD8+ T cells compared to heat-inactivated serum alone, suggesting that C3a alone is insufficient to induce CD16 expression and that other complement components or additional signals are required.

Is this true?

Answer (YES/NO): NO